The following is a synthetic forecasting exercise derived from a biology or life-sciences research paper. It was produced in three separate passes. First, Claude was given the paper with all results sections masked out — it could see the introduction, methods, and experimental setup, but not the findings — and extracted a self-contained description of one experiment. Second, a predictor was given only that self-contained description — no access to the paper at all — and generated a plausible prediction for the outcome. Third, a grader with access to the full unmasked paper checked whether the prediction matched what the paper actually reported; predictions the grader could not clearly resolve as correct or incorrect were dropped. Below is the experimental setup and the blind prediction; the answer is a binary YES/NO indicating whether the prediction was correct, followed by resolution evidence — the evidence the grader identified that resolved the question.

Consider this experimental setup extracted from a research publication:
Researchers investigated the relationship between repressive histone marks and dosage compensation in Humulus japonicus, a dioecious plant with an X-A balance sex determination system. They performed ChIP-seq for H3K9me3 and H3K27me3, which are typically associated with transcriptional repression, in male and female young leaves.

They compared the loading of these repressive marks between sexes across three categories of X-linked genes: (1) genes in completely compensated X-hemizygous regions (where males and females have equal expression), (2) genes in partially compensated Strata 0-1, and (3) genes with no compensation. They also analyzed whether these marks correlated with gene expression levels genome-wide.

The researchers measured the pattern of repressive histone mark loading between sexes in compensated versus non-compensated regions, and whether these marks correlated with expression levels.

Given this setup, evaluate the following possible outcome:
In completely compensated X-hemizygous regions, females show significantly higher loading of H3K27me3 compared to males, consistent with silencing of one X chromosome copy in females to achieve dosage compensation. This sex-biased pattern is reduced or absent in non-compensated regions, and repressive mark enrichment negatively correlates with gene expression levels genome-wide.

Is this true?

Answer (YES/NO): NO